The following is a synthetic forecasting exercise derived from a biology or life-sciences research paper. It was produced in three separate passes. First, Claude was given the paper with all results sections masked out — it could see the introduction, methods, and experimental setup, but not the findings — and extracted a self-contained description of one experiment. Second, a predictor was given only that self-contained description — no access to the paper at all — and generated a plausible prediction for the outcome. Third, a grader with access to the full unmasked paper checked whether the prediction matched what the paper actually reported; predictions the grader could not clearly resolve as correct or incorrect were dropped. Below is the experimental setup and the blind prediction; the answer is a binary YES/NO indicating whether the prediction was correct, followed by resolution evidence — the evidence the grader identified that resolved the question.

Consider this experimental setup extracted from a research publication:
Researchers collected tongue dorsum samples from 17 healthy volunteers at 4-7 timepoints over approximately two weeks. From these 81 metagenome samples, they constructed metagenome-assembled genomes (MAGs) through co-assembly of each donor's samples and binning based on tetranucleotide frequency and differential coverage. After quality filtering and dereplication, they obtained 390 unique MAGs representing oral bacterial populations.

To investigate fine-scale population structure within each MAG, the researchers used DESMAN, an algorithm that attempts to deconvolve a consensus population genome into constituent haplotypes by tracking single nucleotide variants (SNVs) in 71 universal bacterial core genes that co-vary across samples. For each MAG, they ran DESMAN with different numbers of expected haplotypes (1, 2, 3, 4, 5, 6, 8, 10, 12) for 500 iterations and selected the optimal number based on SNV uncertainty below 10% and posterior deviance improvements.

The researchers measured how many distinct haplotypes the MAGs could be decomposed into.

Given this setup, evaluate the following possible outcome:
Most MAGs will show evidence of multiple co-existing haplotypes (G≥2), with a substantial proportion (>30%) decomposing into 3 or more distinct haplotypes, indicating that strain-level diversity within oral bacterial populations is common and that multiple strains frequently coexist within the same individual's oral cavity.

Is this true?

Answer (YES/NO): YES